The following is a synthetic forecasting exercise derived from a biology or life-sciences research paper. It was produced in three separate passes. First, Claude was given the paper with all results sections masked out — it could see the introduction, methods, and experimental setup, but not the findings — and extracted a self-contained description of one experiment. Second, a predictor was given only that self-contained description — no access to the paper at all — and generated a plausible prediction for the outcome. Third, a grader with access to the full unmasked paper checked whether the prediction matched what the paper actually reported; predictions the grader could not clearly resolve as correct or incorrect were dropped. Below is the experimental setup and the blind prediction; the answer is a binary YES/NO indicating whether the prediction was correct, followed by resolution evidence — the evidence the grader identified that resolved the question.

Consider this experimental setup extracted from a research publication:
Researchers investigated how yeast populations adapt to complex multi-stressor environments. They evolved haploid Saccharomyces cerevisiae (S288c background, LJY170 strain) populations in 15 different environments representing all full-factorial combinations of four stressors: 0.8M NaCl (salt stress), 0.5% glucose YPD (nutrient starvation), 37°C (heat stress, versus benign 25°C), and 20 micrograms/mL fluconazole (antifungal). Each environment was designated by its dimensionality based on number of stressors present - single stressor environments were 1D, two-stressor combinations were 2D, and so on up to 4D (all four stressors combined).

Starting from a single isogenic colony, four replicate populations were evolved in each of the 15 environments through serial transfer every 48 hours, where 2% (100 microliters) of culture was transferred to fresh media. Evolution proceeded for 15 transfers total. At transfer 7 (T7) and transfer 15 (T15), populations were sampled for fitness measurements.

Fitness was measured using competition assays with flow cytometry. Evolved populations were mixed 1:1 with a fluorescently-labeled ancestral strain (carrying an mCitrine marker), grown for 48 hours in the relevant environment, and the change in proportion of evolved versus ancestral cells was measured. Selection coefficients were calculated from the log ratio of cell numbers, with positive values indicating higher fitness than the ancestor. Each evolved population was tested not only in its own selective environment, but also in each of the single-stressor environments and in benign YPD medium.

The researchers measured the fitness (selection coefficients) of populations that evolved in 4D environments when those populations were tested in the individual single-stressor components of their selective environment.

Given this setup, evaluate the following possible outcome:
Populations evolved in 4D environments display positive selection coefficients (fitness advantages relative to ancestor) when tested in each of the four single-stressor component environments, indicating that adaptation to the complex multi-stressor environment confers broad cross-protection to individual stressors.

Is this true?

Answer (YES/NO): NO